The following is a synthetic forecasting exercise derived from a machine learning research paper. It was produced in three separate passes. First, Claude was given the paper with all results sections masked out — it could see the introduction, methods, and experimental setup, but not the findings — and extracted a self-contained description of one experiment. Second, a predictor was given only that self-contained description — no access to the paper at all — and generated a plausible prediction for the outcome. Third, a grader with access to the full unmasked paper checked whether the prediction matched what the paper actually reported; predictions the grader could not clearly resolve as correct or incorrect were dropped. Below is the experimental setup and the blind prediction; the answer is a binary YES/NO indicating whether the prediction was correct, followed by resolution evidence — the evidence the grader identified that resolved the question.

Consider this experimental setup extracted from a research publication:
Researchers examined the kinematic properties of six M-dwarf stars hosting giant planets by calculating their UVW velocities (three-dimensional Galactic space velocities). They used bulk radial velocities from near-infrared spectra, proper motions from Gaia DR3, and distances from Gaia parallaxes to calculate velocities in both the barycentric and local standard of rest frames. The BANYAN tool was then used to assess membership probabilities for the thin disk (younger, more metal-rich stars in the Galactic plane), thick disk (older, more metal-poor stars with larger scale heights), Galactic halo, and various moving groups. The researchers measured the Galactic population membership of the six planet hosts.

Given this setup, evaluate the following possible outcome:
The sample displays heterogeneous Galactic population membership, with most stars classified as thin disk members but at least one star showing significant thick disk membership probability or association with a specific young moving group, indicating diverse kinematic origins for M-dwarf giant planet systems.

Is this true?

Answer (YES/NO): NO